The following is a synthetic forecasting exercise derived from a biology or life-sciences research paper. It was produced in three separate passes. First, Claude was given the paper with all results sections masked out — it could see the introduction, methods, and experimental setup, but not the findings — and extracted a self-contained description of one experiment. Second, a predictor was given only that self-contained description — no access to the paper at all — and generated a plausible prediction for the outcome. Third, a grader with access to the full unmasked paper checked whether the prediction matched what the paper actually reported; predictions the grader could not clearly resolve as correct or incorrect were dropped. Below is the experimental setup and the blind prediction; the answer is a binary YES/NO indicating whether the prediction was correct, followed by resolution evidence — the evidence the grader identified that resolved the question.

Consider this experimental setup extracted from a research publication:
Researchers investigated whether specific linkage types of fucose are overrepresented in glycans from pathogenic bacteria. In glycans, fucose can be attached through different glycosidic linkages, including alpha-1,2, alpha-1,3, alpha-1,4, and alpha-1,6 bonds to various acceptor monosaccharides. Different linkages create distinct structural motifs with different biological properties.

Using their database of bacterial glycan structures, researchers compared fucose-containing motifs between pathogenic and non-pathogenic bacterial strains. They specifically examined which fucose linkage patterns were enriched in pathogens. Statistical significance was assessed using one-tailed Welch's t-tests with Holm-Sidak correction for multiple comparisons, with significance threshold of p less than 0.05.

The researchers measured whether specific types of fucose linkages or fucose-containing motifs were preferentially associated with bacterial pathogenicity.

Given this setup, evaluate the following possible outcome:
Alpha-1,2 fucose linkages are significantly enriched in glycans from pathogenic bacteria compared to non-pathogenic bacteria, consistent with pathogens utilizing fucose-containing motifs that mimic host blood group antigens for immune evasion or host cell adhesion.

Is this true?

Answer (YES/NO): YES